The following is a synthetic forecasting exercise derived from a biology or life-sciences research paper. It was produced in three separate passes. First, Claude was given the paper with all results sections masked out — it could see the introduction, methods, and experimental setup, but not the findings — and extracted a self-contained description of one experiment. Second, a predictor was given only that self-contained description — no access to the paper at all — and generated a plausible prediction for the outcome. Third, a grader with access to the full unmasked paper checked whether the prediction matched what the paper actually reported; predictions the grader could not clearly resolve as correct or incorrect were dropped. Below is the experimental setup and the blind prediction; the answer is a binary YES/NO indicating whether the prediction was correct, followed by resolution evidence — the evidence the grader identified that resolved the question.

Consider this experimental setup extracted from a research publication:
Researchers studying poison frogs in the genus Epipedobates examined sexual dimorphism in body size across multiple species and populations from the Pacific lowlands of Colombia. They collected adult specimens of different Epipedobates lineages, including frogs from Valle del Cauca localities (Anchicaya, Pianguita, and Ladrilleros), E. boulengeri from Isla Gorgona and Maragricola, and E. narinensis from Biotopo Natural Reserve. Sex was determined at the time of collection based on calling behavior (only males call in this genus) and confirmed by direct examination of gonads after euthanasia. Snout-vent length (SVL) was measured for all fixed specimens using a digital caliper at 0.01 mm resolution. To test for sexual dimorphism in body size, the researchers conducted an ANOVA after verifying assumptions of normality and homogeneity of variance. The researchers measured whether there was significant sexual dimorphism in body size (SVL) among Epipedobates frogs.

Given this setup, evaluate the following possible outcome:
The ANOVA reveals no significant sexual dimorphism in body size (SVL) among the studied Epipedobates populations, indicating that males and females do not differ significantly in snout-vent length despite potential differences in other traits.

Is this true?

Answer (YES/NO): NO